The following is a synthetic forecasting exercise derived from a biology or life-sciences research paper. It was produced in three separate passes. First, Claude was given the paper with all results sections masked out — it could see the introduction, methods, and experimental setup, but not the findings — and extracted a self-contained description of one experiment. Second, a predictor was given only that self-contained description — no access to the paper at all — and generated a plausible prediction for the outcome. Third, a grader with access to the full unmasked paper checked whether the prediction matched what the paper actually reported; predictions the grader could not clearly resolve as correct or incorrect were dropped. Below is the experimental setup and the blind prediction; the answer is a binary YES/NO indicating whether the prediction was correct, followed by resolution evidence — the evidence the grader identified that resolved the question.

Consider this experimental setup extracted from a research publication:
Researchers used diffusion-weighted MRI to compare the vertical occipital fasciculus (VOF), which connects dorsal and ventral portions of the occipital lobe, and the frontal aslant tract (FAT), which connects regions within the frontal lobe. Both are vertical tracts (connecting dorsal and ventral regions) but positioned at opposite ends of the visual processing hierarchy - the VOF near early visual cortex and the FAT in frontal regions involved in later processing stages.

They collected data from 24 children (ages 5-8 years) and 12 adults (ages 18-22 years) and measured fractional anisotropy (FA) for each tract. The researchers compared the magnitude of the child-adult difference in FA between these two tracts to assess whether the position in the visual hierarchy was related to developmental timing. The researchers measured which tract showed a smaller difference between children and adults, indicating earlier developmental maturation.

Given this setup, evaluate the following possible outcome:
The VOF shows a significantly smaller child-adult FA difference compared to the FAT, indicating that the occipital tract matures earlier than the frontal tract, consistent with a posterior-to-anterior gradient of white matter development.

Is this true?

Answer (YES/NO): YES